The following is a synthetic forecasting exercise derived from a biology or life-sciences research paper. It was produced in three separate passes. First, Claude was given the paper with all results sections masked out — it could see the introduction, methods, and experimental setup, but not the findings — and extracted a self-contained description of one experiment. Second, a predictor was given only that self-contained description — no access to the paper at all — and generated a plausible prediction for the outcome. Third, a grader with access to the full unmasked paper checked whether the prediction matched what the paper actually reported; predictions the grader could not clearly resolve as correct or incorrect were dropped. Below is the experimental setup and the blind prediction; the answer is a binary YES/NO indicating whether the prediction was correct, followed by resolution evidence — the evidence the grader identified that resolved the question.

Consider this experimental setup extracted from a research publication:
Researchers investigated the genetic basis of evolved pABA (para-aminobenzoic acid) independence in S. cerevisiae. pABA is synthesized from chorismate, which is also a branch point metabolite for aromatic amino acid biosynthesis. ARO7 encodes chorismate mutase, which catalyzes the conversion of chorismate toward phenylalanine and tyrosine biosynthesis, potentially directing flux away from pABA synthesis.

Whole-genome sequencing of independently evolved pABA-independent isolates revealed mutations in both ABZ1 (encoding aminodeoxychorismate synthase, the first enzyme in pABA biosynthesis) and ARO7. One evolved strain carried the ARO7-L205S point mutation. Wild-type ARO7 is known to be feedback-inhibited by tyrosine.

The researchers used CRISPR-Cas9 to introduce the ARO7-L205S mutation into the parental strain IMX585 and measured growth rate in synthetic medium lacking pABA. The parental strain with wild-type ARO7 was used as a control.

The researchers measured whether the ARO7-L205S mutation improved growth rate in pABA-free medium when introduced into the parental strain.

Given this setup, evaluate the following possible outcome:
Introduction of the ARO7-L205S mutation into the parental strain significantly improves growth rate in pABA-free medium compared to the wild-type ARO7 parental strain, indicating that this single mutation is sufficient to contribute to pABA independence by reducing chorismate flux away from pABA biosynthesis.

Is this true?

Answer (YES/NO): YES